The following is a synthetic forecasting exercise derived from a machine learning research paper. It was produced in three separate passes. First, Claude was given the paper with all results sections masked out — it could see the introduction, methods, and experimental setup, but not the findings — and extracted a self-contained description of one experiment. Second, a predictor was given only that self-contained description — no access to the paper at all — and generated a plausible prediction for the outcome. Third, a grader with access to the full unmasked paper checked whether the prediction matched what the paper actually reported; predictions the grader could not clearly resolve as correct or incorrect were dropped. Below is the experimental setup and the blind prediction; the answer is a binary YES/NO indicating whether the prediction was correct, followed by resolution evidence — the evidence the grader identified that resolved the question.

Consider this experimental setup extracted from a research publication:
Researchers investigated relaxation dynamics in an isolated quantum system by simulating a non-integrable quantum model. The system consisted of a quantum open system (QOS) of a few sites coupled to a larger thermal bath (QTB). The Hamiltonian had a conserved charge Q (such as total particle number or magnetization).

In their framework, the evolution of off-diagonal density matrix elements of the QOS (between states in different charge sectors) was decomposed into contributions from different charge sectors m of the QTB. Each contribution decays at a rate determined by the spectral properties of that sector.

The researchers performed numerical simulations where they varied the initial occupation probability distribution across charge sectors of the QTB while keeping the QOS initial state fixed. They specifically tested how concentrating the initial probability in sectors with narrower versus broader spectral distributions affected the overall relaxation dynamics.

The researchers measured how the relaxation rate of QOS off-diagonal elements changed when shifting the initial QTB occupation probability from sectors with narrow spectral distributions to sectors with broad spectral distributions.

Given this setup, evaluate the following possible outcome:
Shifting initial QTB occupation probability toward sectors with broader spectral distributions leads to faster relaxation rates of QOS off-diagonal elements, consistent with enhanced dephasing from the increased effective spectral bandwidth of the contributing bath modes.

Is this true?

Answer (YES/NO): YES